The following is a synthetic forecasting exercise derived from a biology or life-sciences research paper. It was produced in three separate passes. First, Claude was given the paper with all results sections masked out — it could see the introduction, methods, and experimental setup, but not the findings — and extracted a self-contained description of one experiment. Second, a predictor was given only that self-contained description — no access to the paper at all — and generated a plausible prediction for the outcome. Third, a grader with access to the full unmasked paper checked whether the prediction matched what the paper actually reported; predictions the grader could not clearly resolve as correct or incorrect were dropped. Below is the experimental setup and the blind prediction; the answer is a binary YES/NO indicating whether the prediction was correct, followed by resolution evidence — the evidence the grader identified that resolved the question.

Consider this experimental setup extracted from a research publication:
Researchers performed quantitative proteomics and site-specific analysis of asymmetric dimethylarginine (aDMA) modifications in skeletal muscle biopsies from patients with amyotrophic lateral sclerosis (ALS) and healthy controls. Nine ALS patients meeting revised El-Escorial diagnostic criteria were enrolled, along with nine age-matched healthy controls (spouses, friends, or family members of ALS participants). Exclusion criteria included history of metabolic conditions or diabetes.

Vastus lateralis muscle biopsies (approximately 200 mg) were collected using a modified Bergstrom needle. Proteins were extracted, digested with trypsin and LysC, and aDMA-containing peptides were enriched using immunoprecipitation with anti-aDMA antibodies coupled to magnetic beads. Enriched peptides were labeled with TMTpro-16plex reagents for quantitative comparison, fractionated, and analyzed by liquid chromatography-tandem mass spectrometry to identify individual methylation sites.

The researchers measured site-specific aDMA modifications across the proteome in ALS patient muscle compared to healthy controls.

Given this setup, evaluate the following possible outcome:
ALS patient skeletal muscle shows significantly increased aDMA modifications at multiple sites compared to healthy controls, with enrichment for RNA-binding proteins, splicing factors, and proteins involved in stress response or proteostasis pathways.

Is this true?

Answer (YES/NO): NO